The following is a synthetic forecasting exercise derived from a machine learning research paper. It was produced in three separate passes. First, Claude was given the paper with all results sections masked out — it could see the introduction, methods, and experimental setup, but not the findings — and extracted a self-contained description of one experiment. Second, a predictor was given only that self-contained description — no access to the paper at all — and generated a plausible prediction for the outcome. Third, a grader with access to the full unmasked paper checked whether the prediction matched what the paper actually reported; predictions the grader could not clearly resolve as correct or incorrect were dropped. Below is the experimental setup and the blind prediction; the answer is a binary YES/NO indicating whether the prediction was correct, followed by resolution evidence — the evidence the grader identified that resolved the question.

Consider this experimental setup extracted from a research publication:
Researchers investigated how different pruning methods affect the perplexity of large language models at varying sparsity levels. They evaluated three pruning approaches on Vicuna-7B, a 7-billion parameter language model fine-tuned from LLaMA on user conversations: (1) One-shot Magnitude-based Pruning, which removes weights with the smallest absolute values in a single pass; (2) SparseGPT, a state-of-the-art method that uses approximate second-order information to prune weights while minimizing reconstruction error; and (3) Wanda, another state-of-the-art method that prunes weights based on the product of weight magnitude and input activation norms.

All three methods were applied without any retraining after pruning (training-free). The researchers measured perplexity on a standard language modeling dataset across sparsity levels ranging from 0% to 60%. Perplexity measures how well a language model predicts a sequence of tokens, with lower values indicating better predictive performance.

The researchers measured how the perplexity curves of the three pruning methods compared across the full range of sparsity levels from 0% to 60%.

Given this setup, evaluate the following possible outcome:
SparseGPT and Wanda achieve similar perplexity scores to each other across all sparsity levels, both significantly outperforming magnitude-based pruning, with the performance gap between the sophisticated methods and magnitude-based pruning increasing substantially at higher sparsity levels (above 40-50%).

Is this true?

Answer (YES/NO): NO